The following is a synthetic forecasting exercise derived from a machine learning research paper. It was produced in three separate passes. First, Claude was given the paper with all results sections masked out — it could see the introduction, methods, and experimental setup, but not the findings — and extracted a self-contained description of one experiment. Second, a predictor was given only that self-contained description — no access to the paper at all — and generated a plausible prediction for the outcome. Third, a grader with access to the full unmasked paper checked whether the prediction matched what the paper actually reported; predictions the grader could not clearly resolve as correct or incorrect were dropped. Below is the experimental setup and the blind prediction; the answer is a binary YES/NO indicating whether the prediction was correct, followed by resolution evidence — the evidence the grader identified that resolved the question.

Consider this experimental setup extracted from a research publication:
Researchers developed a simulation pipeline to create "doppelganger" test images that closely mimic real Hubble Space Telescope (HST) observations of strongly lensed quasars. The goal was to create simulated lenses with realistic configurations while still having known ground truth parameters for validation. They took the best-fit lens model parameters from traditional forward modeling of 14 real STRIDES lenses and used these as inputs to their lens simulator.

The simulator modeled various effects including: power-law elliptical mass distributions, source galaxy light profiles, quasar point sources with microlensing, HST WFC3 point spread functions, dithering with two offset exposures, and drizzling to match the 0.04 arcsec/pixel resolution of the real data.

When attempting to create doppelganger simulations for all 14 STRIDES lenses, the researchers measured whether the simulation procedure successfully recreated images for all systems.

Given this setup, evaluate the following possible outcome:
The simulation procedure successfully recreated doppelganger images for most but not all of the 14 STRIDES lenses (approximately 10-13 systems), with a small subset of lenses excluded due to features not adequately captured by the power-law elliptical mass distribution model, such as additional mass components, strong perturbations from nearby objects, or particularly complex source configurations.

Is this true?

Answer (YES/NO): YES